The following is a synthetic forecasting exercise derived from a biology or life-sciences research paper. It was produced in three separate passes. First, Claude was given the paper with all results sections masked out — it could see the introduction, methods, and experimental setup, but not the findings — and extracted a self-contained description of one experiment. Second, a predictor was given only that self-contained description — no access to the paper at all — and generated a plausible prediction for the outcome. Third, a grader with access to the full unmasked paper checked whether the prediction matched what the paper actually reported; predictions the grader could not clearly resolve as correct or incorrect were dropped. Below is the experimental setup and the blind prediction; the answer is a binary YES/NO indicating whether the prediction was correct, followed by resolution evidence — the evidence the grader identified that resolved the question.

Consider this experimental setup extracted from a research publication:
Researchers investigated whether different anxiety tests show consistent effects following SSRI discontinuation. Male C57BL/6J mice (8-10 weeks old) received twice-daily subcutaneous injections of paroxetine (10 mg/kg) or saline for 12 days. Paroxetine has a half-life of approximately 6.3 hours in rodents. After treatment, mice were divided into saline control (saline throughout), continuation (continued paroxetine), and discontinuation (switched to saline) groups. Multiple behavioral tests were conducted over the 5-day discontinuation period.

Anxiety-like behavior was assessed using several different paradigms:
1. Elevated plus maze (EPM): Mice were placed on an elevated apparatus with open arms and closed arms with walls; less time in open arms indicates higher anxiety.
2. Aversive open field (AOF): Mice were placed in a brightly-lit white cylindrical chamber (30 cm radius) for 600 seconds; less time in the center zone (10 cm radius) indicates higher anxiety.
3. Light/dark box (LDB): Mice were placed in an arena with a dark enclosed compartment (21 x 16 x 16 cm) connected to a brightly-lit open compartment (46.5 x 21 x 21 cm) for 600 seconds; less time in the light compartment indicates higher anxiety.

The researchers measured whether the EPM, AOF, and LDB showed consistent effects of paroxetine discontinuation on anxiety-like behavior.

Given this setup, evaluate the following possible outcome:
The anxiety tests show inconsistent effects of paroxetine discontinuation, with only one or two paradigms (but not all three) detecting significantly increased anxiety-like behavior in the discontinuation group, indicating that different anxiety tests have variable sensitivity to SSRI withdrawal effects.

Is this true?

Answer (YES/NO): YES